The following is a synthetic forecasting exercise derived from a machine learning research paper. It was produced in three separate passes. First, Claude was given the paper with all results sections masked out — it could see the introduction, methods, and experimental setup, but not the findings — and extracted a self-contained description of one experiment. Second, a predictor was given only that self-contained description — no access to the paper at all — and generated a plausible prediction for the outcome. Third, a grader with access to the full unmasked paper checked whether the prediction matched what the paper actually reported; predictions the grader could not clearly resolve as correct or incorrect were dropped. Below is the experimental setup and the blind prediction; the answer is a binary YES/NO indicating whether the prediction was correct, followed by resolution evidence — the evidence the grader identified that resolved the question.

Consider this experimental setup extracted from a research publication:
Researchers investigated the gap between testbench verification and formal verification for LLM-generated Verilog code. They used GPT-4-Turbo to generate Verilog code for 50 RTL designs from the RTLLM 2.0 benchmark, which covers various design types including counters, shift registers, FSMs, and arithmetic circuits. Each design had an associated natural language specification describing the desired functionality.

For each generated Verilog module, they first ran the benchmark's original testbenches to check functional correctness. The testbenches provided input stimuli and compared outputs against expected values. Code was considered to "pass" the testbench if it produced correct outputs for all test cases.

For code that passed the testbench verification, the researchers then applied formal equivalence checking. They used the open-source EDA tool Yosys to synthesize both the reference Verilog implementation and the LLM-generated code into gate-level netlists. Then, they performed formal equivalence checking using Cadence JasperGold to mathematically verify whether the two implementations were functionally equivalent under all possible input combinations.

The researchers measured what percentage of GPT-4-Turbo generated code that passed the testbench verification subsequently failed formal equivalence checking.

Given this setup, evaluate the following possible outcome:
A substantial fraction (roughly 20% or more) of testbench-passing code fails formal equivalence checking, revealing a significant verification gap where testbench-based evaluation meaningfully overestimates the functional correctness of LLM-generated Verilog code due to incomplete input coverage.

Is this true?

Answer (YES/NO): YES